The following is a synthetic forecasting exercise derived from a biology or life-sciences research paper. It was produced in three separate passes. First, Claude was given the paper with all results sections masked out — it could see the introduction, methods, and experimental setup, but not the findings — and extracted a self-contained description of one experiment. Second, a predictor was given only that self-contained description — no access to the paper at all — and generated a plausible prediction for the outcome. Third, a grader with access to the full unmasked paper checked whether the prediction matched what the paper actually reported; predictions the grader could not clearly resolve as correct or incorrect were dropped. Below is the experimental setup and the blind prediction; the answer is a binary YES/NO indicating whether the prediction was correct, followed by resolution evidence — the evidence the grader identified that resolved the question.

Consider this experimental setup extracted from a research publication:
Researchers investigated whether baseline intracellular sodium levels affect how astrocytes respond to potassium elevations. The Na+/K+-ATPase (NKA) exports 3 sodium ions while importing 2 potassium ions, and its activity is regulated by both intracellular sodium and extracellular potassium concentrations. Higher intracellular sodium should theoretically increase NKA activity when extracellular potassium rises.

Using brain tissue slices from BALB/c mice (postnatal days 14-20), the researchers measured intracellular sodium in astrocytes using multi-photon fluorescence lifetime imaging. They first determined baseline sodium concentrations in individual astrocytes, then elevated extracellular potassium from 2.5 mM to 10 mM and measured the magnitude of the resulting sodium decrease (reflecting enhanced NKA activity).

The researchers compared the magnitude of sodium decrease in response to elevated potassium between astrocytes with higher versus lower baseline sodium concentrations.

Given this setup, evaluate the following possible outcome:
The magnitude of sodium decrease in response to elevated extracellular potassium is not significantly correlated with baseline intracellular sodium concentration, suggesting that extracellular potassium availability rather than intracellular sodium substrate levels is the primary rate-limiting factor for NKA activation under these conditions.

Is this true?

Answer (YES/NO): NO